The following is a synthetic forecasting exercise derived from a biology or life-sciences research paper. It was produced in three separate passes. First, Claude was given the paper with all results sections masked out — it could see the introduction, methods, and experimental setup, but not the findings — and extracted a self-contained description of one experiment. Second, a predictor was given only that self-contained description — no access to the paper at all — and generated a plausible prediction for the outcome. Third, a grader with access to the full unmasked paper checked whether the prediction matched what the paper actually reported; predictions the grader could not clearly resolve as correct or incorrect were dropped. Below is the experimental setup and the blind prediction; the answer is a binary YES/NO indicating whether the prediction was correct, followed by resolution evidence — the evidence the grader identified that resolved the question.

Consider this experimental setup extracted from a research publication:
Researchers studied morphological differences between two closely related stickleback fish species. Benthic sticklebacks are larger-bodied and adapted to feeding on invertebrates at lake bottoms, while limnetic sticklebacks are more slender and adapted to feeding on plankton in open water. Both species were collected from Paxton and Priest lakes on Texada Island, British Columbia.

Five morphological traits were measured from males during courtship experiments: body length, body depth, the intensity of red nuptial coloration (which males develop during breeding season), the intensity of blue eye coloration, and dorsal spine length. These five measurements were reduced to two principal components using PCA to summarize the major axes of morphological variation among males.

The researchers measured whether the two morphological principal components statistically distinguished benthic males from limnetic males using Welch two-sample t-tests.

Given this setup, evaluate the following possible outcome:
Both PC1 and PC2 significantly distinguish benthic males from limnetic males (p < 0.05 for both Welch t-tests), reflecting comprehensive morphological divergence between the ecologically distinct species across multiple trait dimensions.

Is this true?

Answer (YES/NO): YES